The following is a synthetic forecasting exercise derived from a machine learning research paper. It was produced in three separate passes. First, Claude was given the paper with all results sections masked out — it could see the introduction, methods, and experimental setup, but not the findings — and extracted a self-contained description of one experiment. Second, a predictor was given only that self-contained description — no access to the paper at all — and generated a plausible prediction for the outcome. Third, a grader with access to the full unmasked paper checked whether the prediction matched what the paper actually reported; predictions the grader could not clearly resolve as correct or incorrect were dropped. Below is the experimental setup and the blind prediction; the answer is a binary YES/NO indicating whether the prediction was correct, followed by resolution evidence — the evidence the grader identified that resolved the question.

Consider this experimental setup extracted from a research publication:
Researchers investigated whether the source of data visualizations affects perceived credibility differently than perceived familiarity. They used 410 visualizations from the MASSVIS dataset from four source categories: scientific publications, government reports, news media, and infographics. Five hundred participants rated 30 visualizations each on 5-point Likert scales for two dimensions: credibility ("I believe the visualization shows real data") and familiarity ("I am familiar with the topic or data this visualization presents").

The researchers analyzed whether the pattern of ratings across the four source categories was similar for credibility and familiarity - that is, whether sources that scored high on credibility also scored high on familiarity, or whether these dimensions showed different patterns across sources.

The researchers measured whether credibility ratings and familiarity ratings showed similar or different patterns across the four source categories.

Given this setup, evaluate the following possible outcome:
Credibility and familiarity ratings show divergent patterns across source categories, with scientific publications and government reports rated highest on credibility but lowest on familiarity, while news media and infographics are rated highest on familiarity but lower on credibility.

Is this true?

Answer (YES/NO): NO